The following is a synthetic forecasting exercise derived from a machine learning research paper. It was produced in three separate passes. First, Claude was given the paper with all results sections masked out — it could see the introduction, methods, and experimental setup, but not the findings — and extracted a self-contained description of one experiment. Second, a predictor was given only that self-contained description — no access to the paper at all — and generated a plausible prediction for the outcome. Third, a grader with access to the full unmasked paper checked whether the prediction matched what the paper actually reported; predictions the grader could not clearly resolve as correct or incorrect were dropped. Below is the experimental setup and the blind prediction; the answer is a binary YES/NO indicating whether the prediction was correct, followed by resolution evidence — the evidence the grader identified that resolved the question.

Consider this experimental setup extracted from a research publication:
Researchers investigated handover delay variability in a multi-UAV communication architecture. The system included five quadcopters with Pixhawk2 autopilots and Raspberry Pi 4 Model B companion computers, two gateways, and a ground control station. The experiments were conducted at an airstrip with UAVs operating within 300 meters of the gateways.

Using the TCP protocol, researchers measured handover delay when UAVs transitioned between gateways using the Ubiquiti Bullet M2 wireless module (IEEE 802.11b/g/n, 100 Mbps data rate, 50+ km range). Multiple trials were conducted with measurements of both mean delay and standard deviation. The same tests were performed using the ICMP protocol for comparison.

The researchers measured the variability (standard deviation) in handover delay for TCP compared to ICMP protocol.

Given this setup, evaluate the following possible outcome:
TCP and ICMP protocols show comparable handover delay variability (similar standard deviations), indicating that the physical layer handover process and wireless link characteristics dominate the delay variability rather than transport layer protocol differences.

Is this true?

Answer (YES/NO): NO